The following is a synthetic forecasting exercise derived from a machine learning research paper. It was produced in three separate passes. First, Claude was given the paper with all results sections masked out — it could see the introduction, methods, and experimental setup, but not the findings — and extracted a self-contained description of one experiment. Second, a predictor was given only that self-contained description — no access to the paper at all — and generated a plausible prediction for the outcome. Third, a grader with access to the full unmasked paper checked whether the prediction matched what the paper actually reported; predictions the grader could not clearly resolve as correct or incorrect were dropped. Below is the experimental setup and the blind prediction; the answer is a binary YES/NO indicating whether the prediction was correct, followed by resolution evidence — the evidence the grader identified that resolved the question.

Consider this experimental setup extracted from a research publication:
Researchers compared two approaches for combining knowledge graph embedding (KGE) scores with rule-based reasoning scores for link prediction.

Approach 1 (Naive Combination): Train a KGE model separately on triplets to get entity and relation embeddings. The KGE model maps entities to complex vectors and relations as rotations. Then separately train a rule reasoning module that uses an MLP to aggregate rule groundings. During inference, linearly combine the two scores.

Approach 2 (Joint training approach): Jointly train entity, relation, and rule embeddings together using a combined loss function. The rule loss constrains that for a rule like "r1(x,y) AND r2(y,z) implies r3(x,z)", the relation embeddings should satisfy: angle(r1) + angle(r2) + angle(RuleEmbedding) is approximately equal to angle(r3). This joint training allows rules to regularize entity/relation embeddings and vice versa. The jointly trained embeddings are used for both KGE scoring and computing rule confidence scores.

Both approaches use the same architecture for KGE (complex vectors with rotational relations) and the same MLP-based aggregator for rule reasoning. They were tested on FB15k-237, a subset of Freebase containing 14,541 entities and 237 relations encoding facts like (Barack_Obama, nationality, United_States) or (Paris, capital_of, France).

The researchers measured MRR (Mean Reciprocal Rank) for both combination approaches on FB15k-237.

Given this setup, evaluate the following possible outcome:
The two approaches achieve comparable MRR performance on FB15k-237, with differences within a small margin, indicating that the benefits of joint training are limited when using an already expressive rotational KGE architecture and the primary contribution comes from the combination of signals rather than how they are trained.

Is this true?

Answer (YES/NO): NO